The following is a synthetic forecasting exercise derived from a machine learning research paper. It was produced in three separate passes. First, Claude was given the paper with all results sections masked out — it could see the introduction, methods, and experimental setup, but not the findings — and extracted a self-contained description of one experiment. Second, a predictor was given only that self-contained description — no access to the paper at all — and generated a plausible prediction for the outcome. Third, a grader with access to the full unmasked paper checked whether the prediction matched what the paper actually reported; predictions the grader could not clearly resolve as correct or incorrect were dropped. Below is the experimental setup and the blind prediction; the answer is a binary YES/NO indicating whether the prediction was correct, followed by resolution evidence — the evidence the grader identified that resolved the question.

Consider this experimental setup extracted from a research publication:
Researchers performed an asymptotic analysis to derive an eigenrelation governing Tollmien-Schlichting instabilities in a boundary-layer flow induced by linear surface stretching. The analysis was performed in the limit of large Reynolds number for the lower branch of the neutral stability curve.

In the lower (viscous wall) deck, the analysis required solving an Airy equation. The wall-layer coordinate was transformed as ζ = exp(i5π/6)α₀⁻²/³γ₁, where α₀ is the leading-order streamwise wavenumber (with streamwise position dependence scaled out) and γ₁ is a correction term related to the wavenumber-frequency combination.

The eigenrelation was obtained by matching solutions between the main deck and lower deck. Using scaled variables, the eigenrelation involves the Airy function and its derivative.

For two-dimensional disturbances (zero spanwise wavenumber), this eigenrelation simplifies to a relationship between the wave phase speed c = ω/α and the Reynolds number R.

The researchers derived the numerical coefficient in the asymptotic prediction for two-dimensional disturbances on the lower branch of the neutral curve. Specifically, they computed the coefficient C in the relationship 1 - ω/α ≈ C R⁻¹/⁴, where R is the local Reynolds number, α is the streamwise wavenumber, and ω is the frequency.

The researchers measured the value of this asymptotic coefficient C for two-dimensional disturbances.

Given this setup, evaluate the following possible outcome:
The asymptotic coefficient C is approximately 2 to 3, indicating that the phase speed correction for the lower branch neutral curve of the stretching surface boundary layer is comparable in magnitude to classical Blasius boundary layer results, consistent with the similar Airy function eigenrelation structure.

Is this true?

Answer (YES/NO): YES